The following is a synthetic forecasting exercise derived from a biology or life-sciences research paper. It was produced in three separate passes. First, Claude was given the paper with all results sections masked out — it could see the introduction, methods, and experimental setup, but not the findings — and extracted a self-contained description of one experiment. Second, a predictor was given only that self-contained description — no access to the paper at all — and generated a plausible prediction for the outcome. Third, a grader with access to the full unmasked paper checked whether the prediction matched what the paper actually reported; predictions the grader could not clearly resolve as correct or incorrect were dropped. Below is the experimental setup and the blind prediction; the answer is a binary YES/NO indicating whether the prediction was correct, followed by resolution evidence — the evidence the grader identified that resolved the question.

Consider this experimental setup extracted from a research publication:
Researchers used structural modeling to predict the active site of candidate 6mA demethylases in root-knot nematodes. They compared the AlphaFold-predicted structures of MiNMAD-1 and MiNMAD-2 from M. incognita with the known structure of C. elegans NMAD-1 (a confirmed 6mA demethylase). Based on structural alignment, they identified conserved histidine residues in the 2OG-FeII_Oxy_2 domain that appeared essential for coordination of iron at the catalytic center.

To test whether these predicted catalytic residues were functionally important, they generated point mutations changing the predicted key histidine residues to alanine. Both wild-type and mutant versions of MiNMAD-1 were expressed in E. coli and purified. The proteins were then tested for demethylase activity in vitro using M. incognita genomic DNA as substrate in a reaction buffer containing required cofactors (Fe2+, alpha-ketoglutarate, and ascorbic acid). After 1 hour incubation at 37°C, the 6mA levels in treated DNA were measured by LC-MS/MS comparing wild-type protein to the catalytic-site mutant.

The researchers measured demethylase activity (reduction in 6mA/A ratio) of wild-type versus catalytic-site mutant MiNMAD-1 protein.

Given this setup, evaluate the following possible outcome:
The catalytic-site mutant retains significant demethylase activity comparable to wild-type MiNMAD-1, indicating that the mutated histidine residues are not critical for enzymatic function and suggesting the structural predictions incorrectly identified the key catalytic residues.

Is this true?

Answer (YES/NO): NO